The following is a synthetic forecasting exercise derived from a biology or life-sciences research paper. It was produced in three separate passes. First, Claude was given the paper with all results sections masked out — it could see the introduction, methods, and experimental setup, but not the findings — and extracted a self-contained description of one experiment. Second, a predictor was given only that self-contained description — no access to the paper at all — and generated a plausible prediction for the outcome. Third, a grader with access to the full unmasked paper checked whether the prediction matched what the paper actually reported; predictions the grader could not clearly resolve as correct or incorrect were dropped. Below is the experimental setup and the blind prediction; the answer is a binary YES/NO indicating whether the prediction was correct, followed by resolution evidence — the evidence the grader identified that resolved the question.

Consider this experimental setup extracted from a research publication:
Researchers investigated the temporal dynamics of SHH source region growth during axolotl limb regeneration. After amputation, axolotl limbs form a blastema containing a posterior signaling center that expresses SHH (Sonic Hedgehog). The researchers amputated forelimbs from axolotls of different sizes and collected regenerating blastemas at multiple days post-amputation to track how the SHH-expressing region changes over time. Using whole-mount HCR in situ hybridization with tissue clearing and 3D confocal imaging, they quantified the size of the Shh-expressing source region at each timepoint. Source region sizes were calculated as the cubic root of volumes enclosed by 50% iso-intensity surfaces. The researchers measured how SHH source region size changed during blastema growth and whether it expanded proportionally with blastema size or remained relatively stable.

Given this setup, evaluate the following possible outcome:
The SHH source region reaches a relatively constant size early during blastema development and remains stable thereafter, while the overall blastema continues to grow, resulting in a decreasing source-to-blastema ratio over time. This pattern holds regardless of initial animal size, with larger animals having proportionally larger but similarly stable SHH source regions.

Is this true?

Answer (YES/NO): NO